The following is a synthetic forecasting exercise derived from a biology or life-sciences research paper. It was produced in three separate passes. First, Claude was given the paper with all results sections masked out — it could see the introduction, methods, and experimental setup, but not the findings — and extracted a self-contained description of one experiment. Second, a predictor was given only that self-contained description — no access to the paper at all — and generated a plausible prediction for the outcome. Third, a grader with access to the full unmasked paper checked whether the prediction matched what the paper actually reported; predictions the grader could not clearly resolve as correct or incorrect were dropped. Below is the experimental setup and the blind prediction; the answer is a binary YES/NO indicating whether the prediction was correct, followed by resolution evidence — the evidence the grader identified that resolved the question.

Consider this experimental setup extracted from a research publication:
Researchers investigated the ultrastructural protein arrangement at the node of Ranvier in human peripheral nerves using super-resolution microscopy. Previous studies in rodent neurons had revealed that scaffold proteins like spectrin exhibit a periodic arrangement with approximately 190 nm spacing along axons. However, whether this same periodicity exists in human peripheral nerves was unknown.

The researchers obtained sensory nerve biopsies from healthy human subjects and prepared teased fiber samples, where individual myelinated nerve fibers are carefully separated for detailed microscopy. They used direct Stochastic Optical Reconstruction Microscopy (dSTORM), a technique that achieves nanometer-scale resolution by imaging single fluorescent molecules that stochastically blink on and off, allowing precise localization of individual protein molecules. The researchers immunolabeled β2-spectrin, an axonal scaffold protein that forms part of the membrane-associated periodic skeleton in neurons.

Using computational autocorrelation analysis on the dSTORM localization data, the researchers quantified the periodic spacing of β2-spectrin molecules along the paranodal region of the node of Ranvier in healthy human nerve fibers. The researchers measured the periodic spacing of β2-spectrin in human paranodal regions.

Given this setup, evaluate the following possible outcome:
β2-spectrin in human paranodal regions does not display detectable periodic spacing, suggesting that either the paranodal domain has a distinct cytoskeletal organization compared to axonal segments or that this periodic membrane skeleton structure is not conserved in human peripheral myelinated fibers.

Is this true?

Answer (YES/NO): NO